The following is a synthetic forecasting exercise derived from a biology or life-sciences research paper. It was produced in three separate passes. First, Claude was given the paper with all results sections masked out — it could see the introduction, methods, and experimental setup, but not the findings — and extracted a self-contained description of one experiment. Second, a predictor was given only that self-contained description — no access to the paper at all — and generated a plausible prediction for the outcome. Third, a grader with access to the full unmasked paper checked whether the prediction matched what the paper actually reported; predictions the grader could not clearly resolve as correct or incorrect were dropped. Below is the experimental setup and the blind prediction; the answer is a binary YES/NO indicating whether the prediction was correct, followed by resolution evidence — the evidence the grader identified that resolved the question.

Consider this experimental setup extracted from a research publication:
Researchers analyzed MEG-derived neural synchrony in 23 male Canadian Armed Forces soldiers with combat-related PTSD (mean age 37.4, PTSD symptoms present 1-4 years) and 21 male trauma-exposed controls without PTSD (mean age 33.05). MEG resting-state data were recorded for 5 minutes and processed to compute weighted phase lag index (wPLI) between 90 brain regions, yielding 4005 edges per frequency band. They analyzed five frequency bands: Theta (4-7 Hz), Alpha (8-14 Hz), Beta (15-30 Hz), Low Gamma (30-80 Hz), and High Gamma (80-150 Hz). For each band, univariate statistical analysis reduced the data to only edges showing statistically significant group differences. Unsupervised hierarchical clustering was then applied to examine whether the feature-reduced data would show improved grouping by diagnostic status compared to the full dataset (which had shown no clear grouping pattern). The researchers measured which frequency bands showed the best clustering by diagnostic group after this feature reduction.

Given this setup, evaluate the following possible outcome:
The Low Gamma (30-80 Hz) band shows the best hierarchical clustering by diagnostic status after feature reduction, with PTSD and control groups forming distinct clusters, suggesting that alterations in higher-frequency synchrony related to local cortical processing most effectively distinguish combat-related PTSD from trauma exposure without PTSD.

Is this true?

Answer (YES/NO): NO